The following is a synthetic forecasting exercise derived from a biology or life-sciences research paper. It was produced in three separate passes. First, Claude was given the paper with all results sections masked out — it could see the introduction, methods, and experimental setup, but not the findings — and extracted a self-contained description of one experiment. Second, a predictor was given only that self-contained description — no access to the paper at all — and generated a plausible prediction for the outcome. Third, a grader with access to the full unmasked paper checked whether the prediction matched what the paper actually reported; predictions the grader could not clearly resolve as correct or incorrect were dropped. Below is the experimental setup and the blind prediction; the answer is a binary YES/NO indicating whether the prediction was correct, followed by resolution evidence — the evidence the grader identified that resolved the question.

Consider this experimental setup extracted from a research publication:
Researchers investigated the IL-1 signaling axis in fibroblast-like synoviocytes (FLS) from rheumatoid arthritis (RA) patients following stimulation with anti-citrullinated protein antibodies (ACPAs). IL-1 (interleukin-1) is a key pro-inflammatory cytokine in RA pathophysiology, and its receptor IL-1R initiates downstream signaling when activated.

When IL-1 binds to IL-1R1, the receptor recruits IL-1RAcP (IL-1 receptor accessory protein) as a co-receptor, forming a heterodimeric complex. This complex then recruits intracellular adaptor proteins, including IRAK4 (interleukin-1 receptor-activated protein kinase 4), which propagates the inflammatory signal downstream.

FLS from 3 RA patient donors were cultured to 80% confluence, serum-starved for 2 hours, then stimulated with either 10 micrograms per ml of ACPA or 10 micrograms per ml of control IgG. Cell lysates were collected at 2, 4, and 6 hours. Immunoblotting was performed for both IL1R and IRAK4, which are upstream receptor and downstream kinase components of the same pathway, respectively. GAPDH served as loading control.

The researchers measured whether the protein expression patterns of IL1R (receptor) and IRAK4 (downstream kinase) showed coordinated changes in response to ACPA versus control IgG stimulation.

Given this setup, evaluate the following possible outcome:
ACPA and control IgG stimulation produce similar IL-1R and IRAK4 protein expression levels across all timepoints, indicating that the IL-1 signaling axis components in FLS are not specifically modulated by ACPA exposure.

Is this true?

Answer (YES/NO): NO